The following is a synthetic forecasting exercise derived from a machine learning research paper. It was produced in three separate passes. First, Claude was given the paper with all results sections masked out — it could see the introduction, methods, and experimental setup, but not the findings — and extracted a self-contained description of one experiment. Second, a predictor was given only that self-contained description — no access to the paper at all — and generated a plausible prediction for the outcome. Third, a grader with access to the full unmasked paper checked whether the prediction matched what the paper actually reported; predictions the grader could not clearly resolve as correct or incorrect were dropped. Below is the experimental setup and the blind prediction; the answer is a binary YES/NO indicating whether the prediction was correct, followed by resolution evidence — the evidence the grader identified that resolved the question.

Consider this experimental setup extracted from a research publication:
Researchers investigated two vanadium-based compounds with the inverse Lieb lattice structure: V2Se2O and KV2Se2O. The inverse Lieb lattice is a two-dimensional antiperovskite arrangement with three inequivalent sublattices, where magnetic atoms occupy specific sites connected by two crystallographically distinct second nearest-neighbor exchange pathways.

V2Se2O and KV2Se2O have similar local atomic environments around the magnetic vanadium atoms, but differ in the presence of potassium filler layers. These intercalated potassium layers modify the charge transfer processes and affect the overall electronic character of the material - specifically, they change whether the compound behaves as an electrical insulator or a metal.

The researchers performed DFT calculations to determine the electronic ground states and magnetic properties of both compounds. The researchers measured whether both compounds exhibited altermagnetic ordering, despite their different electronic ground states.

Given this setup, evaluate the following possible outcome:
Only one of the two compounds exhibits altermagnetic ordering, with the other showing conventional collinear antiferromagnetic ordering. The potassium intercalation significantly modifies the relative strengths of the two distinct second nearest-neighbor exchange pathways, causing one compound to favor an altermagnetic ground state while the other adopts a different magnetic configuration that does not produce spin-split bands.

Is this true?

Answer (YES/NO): NO